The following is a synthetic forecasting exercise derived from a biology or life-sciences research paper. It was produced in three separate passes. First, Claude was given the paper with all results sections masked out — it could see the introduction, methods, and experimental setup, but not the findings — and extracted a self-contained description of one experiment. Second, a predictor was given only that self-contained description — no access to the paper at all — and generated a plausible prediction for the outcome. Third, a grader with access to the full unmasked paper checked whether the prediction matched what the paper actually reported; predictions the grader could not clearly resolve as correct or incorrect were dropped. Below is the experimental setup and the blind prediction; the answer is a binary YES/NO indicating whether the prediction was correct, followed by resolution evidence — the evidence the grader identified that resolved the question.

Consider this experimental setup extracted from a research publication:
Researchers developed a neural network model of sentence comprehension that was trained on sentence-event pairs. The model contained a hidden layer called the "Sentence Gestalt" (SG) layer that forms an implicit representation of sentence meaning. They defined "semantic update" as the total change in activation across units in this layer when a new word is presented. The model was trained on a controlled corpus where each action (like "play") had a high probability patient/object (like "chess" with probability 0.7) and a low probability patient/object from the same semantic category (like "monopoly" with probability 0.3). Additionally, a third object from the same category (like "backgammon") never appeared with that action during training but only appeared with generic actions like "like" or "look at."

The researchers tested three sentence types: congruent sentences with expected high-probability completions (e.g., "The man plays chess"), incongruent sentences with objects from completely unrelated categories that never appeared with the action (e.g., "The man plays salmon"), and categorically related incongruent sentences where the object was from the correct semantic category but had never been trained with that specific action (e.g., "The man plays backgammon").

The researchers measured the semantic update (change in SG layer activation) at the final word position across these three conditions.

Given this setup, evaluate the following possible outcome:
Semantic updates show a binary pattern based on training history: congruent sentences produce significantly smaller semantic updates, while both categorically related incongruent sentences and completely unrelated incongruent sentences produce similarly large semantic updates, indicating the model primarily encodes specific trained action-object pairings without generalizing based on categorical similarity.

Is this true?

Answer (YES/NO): NO